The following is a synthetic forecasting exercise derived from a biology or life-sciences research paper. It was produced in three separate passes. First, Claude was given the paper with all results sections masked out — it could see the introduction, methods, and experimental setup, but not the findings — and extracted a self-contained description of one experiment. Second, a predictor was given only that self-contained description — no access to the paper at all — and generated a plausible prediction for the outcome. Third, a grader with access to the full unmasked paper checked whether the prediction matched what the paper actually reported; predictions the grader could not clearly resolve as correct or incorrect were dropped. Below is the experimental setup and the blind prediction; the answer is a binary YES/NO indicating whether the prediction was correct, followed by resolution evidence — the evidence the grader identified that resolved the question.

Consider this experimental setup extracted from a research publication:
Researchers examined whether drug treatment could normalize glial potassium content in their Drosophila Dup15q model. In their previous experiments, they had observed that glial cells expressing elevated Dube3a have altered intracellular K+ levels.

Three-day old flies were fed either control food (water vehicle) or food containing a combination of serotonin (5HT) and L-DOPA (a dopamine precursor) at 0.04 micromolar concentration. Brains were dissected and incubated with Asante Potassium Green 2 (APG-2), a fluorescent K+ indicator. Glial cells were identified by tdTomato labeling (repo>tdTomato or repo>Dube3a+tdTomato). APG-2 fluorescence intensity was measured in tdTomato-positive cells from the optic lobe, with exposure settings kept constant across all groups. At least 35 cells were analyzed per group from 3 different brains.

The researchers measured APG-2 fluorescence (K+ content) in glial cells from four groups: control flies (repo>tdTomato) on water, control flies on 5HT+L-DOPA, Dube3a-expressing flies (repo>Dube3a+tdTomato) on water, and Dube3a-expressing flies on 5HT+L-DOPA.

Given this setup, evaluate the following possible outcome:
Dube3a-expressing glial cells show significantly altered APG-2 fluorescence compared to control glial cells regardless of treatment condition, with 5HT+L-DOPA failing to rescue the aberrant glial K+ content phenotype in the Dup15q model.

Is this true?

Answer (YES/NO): NO